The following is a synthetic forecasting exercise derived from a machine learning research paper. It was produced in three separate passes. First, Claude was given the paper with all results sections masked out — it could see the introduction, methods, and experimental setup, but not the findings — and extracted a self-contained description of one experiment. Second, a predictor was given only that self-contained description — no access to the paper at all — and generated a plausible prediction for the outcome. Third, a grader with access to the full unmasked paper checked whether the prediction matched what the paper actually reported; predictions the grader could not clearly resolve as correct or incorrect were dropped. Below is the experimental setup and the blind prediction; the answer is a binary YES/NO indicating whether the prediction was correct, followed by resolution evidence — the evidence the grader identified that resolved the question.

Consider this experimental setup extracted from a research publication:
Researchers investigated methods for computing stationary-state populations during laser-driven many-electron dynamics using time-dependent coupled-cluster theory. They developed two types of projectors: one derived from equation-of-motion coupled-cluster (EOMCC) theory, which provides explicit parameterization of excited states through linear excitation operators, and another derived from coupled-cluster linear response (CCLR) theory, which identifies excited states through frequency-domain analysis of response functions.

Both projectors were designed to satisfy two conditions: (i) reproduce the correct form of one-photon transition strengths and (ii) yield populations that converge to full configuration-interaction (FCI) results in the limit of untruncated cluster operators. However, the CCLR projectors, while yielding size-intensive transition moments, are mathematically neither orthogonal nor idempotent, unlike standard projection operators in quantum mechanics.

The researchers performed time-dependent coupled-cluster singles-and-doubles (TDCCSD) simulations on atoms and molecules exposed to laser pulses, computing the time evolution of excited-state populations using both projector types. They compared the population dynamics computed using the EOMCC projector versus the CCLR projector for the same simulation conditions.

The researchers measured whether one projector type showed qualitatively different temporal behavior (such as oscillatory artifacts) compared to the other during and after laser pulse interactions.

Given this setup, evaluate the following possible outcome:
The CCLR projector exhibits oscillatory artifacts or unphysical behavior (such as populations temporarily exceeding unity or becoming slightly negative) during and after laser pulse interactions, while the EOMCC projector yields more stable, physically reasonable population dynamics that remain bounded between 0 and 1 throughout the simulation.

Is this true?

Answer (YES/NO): YES